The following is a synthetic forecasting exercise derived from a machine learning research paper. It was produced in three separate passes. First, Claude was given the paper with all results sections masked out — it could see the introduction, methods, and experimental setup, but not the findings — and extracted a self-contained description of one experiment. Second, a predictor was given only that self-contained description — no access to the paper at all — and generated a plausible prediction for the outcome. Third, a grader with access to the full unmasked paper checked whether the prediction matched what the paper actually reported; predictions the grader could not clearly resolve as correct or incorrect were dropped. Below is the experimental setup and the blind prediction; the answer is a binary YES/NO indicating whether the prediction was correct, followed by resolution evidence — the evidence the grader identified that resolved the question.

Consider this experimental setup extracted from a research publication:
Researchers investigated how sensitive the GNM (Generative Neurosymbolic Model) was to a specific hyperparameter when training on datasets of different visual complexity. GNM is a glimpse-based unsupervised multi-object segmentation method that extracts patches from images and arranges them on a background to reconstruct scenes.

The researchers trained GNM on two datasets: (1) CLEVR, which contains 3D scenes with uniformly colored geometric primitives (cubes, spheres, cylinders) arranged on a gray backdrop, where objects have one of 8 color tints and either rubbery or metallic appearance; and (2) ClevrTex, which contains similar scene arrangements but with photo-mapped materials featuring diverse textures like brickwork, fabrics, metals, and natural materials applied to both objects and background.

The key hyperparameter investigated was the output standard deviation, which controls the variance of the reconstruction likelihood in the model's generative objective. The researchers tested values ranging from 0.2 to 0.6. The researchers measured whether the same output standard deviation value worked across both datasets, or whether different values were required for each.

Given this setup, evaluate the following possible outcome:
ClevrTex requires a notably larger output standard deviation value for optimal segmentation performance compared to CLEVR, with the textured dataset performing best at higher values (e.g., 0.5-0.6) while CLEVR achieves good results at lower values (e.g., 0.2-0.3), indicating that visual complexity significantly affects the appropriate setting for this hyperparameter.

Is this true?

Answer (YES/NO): NO